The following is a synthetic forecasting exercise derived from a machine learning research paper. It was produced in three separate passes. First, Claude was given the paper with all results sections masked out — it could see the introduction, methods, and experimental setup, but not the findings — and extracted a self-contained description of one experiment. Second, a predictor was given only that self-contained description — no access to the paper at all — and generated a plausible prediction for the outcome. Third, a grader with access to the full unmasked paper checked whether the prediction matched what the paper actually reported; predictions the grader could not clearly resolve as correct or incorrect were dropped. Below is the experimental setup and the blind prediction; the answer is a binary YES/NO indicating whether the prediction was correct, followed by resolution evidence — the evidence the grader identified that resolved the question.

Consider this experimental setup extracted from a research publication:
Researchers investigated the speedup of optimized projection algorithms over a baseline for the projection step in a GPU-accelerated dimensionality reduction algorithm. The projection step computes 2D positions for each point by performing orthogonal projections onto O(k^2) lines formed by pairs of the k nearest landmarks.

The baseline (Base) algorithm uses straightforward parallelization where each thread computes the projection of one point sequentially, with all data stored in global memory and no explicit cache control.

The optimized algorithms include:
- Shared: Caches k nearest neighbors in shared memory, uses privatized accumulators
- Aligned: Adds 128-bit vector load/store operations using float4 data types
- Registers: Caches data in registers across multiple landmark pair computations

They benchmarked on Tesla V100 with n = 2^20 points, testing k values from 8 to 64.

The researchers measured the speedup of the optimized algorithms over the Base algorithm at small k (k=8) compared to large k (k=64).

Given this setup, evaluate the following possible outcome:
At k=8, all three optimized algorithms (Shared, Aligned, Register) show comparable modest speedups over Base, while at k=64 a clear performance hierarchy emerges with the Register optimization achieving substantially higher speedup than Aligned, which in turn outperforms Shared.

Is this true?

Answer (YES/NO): NO